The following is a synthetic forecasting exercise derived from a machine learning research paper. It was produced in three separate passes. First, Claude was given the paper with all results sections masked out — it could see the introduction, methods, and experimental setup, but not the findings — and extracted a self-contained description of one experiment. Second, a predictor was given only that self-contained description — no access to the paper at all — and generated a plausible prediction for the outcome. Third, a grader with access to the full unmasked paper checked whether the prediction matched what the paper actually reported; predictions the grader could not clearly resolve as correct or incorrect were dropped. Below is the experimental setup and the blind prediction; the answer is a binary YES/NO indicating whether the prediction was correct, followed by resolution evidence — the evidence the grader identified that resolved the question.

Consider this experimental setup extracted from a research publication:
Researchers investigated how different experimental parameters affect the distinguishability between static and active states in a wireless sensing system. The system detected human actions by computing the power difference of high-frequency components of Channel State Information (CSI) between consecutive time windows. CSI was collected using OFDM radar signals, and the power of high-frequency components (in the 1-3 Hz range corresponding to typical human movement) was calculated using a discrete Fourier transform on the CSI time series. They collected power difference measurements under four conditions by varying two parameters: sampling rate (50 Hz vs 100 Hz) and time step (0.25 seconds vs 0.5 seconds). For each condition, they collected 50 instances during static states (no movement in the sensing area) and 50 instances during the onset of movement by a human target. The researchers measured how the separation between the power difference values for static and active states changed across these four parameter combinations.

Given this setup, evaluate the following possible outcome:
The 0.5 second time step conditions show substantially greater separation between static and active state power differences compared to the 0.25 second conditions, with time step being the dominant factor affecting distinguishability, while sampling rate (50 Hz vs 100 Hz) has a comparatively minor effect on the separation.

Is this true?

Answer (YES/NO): NO